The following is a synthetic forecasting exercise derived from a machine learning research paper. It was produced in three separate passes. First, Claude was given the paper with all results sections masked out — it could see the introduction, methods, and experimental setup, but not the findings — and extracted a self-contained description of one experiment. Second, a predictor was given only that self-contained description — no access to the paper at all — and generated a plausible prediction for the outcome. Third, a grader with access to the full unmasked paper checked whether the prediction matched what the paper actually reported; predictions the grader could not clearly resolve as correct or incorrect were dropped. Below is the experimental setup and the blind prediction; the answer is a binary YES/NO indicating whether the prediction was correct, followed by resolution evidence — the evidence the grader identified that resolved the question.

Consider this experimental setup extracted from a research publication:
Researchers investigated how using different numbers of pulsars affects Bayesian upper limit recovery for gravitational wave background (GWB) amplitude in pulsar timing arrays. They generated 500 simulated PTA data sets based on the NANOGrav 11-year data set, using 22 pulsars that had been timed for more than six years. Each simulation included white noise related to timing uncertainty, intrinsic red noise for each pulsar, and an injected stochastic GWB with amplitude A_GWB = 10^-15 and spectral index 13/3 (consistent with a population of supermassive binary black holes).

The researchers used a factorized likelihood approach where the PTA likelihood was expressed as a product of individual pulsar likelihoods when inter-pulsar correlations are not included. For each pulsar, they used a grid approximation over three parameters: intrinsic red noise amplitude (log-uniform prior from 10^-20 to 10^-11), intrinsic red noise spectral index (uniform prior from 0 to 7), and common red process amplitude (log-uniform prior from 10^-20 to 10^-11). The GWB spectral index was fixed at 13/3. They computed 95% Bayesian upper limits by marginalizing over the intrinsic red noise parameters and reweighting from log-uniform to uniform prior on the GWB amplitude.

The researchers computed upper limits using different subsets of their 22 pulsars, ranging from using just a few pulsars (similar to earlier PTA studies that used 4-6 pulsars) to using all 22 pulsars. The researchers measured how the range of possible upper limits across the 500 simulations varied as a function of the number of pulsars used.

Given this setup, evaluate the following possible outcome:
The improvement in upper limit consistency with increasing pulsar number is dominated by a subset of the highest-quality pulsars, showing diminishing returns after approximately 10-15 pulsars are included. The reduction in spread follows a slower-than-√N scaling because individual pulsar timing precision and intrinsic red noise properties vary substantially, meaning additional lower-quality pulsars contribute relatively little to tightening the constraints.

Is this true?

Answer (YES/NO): NO